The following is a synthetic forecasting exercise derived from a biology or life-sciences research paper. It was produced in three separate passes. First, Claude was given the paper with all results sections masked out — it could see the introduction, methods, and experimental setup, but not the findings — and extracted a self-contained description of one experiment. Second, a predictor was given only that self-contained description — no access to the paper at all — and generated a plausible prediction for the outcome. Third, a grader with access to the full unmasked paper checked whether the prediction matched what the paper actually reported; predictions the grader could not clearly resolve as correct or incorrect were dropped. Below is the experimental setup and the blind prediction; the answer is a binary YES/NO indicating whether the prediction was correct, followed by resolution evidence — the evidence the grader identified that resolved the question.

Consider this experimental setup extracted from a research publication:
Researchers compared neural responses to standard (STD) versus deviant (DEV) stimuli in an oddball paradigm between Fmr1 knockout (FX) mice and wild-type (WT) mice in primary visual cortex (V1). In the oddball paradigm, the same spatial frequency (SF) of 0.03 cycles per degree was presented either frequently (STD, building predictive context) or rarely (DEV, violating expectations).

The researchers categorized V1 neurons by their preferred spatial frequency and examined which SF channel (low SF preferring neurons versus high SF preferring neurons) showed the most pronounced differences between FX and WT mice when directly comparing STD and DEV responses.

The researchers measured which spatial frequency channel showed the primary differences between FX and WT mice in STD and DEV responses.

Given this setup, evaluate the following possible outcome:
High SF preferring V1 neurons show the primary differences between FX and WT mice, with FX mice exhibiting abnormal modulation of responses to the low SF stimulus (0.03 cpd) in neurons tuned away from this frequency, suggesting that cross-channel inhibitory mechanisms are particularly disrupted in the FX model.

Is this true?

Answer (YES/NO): NO